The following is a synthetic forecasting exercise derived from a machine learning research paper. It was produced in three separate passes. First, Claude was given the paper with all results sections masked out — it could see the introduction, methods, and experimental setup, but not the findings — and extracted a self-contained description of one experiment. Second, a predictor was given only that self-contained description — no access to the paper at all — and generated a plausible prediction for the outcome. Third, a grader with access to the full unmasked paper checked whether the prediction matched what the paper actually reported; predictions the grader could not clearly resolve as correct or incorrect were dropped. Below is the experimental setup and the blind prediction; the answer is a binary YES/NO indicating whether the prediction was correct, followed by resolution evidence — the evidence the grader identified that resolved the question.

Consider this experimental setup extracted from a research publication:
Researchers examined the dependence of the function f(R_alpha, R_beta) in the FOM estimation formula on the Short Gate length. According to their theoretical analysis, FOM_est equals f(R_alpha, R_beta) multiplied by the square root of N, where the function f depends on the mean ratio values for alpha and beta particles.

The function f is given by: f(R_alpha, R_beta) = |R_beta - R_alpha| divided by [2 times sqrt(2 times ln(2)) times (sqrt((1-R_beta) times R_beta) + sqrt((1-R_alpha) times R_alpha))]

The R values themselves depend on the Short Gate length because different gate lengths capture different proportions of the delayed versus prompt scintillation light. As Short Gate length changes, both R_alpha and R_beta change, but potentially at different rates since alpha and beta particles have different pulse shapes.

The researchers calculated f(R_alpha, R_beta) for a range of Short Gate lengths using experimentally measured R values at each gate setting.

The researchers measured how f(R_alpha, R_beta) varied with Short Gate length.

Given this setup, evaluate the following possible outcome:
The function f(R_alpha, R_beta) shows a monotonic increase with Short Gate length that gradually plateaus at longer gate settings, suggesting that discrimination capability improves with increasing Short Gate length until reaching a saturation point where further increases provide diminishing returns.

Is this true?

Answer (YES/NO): NO